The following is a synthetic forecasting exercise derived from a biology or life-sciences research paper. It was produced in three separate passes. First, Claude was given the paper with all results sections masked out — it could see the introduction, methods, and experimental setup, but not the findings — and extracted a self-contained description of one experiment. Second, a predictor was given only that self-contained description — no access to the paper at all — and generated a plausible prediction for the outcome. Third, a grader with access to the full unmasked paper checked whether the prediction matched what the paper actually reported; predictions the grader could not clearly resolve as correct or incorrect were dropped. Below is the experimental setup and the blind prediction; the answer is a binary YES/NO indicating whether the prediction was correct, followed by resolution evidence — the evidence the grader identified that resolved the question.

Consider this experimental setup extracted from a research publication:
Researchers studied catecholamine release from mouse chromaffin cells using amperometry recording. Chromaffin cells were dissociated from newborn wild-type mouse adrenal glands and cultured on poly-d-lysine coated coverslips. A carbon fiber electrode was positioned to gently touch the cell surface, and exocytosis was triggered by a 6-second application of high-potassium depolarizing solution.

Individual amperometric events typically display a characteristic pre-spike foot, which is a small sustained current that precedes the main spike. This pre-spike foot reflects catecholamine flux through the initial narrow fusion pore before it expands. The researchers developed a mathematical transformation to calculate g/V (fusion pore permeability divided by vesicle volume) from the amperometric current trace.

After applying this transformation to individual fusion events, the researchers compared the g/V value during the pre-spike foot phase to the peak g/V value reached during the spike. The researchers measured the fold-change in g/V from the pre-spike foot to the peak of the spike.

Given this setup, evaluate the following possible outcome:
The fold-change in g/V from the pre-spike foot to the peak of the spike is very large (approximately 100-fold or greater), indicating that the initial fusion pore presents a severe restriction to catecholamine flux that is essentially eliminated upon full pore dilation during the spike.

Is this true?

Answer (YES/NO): NO